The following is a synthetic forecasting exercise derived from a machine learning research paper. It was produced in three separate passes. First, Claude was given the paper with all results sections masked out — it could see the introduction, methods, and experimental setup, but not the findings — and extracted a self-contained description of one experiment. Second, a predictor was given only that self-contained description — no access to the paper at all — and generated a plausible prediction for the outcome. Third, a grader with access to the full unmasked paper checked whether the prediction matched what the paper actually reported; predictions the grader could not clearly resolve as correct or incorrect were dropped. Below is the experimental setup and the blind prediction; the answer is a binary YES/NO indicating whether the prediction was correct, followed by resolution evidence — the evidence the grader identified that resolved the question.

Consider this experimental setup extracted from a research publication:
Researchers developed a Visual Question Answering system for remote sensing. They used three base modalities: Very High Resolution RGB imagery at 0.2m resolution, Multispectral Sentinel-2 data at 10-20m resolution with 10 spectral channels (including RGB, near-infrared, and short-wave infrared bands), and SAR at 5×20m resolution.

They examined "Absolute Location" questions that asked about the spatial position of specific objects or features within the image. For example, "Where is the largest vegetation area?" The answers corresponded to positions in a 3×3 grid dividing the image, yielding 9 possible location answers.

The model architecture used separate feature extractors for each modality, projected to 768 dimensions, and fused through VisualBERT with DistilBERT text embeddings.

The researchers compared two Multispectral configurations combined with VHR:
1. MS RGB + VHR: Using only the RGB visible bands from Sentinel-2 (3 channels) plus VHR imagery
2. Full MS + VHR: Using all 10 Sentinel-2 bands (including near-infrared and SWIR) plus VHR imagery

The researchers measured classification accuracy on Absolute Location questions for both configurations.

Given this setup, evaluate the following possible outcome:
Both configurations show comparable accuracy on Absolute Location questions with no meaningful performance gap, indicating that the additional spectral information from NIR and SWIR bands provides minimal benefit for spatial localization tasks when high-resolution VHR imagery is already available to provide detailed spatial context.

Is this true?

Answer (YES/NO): YES